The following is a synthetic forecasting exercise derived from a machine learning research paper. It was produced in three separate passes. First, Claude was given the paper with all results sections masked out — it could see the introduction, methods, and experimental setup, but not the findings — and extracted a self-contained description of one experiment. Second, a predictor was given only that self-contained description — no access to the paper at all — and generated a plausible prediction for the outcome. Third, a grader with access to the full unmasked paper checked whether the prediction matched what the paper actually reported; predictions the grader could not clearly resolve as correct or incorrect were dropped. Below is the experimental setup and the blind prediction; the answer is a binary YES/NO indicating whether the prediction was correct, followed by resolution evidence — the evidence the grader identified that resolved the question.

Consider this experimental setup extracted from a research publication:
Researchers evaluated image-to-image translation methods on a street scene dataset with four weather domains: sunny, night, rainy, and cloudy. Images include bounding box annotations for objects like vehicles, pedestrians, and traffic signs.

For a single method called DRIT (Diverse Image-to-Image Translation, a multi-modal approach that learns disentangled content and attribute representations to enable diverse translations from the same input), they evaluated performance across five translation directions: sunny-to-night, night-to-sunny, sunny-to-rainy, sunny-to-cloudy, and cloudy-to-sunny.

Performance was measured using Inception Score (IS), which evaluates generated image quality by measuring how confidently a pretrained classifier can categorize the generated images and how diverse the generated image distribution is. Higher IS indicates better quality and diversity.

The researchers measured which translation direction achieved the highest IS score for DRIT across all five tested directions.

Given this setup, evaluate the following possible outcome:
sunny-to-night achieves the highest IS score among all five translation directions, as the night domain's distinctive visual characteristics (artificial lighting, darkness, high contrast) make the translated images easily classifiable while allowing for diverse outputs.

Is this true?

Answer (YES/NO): NO